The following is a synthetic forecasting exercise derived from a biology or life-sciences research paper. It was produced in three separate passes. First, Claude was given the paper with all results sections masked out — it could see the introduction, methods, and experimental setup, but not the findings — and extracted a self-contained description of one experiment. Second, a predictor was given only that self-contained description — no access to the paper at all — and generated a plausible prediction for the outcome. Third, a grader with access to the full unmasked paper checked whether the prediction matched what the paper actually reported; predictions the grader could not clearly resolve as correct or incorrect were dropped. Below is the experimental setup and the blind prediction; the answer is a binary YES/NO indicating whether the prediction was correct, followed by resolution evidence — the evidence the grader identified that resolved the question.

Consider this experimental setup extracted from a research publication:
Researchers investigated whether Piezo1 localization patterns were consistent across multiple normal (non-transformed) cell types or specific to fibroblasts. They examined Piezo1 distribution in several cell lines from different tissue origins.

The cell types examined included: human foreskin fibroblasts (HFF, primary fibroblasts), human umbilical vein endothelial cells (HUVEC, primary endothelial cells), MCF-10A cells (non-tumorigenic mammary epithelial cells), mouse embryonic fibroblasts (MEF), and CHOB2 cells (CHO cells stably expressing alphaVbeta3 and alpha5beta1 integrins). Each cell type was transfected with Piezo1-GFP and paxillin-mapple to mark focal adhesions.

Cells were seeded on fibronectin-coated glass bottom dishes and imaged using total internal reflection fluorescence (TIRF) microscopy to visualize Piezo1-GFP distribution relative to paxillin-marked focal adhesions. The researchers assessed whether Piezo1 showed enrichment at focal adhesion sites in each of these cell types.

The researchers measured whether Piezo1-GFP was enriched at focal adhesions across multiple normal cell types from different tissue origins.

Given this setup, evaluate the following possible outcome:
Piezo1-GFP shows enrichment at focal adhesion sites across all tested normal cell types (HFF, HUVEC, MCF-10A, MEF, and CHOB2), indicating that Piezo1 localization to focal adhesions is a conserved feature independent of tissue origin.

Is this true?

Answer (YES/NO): NO